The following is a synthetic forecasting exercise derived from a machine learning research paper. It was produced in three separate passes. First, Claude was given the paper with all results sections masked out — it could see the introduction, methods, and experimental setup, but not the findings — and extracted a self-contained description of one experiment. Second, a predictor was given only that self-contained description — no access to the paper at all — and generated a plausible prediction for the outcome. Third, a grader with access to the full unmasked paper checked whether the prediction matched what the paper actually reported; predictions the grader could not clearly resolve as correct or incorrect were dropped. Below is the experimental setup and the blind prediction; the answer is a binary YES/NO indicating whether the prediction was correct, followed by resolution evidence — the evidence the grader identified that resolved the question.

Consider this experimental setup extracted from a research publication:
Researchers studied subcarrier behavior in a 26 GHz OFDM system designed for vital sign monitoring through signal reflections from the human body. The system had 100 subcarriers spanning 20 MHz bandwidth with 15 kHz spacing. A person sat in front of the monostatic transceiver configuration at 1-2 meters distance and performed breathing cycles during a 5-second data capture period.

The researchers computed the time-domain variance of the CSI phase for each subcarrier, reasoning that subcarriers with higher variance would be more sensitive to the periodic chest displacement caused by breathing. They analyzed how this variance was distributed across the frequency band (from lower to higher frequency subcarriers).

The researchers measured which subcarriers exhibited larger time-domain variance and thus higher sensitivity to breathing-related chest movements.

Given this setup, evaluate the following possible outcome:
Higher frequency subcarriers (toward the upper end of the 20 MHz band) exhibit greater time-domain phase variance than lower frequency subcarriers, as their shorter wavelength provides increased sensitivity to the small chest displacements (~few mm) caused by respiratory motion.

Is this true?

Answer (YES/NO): NO